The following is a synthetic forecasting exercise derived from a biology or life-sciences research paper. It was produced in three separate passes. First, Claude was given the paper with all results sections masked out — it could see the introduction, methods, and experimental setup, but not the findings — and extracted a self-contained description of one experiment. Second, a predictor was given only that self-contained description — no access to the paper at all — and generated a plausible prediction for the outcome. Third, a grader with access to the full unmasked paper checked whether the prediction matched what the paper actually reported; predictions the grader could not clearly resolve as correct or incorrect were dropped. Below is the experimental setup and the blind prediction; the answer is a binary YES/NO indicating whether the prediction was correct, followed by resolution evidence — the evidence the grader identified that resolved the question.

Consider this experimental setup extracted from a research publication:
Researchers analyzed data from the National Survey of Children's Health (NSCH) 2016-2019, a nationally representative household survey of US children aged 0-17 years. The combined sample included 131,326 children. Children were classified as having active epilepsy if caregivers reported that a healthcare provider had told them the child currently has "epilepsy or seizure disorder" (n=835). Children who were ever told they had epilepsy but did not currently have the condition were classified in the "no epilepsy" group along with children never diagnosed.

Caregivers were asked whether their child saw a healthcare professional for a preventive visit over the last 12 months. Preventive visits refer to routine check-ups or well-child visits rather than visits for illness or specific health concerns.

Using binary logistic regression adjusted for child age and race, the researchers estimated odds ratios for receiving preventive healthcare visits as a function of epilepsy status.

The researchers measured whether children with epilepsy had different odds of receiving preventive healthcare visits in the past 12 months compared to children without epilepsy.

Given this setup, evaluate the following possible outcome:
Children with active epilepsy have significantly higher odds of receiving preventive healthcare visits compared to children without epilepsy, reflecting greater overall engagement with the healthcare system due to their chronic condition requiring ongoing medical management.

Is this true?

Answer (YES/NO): YES